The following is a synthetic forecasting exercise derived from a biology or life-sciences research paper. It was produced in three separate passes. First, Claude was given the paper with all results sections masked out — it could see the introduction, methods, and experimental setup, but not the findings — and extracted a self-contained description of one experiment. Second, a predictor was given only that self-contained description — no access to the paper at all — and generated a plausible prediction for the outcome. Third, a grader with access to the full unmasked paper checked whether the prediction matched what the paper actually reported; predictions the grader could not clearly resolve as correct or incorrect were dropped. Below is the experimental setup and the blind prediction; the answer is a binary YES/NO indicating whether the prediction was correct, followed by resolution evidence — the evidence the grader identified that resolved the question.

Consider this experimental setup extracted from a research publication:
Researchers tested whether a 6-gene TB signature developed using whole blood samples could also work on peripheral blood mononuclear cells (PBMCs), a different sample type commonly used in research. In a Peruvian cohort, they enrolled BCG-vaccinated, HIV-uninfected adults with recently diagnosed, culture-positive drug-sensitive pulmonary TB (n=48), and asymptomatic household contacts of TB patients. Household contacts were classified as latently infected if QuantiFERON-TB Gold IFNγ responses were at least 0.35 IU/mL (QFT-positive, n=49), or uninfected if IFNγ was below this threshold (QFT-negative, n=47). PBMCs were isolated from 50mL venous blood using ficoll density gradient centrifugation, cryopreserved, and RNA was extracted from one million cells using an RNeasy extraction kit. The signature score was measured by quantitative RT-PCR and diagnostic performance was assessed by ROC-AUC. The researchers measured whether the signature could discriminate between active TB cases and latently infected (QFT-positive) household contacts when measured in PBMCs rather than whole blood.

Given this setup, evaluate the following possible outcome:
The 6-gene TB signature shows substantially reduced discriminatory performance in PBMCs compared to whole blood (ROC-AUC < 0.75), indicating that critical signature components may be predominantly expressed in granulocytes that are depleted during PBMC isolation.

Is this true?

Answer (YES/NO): NO